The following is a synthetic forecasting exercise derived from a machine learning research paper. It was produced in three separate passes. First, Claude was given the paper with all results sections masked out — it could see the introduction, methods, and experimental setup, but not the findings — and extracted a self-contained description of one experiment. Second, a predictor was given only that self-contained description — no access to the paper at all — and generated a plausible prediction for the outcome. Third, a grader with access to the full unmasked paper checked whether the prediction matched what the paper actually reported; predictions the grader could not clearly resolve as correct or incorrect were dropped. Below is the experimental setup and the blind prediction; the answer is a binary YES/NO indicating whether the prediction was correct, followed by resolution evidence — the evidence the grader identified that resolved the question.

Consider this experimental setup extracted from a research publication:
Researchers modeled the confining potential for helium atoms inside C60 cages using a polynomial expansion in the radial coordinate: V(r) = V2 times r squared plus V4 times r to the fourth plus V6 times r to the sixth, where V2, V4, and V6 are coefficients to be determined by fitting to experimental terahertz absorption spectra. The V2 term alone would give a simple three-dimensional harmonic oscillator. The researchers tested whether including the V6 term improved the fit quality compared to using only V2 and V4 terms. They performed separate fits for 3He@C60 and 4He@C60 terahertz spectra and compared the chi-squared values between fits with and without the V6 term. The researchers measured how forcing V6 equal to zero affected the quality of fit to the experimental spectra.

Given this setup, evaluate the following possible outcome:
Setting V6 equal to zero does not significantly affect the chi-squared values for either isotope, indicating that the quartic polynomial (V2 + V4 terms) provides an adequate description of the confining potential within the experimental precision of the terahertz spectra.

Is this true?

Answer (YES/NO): NO